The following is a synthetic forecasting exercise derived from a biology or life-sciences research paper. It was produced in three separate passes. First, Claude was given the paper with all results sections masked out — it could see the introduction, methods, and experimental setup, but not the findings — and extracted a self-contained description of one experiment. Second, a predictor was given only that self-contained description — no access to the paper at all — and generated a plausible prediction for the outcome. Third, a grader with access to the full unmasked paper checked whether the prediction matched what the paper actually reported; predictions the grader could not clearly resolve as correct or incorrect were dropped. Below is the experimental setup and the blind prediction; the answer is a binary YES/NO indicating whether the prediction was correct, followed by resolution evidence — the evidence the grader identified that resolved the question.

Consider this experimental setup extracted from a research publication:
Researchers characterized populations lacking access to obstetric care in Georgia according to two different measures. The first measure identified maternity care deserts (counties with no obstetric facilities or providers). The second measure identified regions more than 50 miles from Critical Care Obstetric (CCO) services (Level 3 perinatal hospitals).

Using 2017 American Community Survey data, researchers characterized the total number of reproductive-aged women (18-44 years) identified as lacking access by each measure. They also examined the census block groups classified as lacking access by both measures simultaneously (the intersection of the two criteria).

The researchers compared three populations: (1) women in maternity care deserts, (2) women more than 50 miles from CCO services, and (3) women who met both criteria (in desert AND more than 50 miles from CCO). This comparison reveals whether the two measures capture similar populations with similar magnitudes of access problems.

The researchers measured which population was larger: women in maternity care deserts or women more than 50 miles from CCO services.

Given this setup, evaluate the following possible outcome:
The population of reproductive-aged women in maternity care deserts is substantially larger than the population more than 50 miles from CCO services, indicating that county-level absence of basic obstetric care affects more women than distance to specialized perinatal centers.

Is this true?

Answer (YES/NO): NO